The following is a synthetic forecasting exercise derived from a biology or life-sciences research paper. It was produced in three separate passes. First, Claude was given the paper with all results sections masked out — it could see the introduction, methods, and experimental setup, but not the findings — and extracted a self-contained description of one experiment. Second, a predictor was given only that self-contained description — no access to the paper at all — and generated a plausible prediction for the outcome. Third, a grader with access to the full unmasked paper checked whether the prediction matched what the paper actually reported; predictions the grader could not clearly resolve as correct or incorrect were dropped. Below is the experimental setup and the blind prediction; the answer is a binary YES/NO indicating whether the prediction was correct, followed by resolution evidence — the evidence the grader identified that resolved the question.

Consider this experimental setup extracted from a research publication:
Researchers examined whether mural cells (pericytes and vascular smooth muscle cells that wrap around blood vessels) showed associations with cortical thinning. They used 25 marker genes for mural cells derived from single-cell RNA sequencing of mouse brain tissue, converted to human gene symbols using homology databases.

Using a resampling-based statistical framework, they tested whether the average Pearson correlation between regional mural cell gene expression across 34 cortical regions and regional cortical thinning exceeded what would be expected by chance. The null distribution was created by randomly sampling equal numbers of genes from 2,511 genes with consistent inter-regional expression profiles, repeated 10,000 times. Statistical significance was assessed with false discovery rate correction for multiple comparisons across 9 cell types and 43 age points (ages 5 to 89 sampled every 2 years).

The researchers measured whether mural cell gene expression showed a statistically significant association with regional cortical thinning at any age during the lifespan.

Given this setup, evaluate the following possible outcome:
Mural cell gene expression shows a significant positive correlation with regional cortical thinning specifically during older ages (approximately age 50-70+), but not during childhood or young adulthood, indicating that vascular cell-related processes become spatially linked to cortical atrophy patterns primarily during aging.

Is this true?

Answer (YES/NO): NO